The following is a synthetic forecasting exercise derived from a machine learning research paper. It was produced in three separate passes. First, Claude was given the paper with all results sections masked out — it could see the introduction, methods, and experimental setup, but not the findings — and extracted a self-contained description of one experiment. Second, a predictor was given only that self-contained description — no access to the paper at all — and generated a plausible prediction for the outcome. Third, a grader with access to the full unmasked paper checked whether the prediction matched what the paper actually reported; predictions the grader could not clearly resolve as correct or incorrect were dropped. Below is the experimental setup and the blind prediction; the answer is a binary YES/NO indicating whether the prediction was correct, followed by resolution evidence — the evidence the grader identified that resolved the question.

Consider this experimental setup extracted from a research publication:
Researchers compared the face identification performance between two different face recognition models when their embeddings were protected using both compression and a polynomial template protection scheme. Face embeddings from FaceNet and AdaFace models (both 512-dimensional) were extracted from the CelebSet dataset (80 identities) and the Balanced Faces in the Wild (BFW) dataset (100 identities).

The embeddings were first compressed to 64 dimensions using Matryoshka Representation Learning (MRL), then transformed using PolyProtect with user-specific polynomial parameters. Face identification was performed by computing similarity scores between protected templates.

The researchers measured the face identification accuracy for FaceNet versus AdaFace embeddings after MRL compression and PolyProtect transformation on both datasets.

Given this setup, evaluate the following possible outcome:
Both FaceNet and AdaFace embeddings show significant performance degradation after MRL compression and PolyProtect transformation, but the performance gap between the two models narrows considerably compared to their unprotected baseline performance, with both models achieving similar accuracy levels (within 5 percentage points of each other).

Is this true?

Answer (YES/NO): NO